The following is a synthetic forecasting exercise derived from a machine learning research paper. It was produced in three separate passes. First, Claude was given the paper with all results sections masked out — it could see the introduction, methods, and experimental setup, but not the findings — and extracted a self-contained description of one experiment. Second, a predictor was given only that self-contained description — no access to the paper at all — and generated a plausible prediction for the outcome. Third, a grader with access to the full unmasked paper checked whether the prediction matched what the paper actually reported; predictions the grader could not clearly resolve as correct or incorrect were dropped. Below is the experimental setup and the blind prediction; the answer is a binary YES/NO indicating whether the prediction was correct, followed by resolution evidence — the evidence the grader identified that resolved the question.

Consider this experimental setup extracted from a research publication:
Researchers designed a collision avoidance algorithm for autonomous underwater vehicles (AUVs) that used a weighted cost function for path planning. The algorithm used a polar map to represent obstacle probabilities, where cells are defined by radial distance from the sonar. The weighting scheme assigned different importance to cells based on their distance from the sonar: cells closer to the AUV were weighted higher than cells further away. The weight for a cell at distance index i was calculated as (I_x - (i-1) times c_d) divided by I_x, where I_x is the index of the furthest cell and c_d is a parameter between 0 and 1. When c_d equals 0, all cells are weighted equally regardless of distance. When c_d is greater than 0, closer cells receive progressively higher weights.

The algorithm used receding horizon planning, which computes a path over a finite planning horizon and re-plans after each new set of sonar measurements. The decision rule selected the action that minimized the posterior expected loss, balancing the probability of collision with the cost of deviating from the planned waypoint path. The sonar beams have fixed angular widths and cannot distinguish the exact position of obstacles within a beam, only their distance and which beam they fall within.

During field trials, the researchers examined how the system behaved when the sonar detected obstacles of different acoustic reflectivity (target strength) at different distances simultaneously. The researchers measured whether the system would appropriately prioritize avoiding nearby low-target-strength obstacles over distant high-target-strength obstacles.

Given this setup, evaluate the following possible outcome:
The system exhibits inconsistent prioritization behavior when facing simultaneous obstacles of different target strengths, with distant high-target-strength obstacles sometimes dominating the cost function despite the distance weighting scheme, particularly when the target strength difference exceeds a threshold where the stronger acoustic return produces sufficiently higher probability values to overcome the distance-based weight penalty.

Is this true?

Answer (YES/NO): YES